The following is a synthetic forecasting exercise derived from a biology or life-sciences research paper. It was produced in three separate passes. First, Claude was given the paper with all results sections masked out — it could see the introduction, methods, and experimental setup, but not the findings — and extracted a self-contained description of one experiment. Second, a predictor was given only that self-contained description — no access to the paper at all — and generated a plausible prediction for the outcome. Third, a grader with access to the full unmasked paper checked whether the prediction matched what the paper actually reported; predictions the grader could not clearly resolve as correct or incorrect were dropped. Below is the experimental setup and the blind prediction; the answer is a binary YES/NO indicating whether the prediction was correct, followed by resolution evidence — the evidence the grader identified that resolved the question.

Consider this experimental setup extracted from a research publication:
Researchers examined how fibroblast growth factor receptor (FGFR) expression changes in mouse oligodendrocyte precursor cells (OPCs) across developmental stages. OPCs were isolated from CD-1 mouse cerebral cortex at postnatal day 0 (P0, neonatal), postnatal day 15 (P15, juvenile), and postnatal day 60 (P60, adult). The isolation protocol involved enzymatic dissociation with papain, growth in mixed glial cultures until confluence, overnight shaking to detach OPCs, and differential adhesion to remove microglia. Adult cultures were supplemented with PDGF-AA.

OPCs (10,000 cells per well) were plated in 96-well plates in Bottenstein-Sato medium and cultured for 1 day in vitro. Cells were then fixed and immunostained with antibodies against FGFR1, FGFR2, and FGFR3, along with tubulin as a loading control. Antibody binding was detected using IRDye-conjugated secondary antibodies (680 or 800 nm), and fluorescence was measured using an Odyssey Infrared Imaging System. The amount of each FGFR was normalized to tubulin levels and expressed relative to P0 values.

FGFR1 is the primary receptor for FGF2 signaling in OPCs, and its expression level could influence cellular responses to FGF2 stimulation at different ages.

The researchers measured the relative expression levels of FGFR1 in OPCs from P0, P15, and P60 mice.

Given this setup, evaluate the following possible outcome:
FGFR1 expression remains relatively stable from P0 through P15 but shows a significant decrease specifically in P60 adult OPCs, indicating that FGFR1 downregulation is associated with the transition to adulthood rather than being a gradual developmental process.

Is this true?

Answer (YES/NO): NO